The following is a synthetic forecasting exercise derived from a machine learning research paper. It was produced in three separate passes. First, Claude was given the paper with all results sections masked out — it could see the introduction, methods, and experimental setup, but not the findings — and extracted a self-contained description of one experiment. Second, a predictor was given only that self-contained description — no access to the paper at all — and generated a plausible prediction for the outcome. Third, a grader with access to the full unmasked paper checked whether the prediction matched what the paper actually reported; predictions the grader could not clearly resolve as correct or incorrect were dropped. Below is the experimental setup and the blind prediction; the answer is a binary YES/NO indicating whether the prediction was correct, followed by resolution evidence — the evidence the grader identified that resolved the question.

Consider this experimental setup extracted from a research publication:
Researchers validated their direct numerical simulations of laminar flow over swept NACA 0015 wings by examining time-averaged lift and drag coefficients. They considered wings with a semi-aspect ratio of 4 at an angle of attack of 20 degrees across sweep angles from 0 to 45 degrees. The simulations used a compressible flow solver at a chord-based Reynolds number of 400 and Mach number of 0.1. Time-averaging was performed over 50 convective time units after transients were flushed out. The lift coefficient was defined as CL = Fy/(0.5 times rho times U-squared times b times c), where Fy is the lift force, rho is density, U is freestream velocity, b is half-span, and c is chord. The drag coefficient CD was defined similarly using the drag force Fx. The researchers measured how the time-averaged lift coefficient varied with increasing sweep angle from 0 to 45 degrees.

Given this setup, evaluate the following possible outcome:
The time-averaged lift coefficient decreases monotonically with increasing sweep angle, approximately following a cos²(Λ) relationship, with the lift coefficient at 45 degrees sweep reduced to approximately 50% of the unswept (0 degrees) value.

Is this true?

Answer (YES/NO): NO